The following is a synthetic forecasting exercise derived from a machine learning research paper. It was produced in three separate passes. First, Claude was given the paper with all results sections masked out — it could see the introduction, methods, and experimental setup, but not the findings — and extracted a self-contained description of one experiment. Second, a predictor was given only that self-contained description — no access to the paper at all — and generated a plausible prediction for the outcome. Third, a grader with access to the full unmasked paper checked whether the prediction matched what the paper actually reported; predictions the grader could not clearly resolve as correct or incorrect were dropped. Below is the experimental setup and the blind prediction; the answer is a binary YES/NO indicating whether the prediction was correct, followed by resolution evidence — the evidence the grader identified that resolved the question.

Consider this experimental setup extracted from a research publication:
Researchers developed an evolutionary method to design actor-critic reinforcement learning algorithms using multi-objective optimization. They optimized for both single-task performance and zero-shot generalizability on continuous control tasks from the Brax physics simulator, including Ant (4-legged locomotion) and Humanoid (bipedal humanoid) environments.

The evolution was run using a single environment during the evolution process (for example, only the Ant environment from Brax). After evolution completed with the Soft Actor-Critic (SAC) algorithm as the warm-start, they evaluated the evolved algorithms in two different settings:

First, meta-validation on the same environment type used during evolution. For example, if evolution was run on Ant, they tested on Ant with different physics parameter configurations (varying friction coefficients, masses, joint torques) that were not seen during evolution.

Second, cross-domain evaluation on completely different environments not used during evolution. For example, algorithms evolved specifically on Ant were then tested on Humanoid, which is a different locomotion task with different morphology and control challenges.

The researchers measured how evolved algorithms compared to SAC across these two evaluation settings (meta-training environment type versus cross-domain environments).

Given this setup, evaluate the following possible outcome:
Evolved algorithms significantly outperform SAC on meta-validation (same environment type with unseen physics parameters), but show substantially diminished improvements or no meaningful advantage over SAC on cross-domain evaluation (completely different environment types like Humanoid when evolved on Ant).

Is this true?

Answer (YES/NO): NO